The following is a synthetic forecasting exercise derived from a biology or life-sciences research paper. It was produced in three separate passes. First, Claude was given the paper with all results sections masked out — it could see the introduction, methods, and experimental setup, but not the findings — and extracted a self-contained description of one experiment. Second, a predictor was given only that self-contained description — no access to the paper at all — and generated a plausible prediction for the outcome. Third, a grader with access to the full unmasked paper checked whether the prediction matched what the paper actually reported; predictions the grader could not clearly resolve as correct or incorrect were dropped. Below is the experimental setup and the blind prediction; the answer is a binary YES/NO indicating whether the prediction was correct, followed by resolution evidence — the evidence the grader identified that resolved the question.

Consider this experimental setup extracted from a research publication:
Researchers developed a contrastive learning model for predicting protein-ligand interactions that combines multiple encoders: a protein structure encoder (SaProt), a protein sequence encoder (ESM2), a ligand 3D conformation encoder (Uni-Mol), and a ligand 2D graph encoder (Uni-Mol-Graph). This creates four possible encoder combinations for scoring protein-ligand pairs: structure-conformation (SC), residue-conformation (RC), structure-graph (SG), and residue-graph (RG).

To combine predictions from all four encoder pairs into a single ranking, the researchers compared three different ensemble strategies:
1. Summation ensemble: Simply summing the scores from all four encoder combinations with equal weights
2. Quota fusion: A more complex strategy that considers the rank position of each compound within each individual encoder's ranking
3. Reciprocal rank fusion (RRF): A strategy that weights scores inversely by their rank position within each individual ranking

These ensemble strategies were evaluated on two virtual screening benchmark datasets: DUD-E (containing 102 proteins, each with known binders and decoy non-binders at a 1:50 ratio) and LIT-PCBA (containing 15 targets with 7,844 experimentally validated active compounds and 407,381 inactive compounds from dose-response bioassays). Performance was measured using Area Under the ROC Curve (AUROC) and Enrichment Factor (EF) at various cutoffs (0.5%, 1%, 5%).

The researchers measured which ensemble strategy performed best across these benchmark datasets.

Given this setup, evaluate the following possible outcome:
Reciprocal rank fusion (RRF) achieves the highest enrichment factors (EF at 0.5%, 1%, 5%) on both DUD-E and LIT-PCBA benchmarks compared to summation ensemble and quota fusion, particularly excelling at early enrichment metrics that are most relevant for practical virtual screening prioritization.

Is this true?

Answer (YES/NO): NO